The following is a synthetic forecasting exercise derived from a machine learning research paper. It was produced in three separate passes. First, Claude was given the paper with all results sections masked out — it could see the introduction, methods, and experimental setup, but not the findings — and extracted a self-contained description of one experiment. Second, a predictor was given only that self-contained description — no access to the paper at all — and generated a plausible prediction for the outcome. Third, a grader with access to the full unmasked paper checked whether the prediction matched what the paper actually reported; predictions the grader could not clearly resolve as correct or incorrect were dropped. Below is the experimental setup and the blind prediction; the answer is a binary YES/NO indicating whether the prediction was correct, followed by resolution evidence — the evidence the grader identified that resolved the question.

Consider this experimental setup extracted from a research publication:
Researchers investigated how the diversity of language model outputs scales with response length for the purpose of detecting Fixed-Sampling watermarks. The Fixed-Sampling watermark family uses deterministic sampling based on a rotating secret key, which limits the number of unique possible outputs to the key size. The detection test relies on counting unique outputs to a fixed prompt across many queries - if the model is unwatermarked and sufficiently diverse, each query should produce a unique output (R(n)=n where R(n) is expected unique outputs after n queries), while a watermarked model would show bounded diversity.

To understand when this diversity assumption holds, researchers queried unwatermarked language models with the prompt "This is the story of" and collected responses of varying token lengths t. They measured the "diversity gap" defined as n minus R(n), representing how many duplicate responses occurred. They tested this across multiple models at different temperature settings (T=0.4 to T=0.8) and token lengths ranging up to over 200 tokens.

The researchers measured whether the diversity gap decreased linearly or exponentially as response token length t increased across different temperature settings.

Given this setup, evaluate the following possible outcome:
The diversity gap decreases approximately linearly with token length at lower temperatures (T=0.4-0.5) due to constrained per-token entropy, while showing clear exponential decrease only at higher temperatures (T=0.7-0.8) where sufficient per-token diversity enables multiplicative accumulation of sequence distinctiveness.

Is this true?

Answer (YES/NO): NO